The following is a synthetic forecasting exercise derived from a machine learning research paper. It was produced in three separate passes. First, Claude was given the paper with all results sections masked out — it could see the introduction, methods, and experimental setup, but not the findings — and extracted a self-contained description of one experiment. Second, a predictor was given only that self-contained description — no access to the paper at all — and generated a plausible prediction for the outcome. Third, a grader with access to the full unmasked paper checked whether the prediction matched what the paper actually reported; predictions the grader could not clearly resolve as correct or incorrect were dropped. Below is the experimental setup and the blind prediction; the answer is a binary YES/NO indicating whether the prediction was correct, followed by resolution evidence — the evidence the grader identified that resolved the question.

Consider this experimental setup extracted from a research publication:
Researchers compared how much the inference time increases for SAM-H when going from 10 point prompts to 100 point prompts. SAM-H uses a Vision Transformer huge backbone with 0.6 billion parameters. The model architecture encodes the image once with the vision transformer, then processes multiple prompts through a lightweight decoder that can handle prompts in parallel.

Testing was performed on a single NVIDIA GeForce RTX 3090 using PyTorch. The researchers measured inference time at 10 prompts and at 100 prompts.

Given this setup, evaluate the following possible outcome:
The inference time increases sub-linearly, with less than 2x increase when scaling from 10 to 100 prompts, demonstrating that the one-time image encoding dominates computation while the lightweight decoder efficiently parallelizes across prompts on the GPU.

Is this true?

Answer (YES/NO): YES